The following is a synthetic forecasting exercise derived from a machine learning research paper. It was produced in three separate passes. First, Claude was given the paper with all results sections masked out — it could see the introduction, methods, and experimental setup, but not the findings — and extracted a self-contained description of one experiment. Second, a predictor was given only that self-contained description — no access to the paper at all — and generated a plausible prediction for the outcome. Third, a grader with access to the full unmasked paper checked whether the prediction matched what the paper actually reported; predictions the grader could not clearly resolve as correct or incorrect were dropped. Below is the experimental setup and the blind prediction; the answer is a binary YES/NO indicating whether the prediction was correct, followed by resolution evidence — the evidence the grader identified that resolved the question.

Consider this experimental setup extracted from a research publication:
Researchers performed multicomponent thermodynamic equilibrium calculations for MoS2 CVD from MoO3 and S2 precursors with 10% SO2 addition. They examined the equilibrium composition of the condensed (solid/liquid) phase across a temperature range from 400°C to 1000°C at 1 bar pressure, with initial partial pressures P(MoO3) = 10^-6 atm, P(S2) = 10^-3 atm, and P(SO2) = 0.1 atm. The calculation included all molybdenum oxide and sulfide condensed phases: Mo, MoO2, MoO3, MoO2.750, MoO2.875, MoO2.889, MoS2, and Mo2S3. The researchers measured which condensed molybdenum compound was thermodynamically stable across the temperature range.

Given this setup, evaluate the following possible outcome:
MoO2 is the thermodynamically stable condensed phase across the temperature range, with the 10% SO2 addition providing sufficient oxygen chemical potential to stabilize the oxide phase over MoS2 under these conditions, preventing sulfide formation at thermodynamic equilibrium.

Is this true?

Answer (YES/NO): NO